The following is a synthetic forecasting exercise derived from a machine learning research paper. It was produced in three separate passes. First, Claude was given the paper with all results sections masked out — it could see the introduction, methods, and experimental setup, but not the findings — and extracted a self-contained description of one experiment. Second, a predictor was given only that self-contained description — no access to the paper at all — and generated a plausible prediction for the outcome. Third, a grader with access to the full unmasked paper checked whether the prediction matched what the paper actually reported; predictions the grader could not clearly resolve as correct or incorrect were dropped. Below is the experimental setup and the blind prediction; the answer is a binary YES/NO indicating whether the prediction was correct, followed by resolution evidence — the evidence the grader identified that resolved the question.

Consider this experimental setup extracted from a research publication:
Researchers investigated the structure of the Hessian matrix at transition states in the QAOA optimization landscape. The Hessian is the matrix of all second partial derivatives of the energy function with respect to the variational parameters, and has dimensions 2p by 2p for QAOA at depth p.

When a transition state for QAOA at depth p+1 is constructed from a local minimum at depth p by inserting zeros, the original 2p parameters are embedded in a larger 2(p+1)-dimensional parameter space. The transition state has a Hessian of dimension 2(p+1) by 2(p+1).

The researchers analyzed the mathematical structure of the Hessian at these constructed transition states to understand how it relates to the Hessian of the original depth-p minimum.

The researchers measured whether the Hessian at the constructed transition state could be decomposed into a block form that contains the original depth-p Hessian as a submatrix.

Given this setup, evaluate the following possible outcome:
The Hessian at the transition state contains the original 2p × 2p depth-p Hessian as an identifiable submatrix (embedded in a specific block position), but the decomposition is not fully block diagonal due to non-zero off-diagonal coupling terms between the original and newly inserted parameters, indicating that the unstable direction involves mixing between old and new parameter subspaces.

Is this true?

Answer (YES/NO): YES